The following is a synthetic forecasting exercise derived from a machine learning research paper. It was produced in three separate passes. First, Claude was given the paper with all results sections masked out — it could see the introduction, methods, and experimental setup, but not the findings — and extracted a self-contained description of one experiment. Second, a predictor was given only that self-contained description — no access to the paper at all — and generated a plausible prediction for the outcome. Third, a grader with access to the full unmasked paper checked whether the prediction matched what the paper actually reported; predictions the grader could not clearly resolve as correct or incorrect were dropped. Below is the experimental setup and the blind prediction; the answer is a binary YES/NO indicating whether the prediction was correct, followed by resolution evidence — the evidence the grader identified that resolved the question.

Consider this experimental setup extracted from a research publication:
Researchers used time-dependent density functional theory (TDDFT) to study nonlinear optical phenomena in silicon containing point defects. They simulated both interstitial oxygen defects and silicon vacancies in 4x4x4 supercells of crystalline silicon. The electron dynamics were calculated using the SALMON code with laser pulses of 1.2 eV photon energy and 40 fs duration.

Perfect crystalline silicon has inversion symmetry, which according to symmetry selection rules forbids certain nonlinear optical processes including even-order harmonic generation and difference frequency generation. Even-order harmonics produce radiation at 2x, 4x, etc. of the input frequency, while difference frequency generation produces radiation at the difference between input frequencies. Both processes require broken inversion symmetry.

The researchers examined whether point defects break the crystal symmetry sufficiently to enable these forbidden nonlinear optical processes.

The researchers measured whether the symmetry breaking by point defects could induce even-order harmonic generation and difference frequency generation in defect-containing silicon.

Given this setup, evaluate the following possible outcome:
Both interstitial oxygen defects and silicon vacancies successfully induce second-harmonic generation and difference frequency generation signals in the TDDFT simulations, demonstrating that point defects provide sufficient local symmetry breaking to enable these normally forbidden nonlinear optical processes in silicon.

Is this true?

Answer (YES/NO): YES